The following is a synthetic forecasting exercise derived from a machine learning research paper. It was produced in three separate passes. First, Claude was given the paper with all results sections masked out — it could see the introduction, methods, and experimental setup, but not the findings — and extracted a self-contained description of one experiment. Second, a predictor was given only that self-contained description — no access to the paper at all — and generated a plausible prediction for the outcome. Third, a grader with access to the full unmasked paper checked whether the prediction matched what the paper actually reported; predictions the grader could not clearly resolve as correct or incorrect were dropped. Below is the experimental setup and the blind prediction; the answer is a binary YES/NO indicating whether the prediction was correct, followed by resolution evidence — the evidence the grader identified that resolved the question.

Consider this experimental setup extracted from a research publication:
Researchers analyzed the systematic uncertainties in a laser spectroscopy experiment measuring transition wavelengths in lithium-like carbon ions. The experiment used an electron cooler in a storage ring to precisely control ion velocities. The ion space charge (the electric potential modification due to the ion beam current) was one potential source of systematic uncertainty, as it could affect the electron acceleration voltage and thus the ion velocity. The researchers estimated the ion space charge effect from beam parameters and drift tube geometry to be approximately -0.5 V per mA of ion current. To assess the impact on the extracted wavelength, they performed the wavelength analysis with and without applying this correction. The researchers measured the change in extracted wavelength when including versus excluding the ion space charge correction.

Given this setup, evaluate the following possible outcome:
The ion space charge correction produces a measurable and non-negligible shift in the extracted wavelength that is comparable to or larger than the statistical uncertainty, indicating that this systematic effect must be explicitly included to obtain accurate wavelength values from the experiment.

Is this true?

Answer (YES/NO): NO